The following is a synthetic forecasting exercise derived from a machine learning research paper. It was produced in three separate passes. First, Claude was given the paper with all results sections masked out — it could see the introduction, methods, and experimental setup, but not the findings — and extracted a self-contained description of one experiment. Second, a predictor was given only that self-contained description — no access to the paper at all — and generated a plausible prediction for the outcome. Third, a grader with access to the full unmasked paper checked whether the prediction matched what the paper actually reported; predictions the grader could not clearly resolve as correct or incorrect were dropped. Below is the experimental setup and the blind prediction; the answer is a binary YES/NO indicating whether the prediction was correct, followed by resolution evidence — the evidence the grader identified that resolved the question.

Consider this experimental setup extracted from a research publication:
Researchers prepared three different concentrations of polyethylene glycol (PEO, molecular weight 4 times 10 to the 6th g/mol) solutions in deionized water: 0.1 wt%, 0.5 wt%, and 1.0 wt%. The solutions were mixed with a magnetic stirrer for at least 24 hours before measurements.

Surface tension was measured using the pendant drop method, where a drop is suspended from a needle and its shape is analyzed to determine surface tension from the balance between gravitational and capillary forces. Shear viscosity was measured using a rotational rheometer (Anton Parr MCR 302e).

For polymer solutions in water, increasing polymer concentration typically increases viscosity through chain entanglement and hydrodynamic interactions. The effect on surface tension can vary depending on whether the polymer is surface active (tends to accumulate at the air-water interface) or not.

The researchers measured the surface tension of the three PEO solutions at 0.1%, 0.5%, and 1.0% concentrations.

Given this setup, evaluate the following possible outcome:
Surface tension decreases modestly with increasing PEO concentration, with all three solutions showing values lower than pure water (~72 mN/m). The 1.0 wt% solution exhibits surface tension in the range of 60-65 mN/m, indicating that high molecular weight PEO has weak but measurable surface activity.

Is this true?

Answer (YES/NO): NO